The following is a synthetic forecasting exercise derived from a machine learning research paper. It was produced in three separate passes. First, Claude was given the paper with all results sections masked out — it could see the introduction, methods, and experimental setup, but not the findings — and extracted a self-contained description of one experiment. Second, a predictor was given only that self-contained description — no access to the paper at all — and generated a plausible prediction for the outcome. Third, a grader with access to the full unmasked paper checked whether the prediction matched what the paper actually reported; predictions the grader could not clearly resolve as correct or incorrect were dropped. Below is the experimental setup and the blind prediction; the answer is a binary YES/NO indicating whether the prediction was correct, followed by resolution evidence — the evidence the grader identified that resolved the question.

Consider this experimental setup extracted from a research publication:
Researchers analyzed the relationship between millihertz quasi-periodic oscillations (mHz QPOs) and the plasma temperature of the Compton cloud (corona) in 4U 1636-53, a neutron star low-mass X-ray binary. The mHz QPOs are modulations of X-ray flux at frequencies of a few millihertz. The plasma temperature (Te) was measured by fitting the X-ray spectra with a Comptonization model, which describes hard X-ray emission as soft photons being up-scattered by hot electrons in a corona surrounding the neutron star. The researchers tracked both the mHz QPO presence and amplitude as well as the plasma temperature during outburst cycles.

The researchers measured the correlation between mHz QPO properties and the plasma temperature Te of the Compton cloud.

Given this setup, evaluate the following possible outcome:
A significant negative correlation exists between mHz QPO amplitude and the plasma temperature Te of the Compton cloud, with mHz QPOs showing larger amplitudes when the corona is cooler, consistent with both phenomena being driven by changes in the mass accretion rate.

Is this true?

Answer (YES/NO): NO